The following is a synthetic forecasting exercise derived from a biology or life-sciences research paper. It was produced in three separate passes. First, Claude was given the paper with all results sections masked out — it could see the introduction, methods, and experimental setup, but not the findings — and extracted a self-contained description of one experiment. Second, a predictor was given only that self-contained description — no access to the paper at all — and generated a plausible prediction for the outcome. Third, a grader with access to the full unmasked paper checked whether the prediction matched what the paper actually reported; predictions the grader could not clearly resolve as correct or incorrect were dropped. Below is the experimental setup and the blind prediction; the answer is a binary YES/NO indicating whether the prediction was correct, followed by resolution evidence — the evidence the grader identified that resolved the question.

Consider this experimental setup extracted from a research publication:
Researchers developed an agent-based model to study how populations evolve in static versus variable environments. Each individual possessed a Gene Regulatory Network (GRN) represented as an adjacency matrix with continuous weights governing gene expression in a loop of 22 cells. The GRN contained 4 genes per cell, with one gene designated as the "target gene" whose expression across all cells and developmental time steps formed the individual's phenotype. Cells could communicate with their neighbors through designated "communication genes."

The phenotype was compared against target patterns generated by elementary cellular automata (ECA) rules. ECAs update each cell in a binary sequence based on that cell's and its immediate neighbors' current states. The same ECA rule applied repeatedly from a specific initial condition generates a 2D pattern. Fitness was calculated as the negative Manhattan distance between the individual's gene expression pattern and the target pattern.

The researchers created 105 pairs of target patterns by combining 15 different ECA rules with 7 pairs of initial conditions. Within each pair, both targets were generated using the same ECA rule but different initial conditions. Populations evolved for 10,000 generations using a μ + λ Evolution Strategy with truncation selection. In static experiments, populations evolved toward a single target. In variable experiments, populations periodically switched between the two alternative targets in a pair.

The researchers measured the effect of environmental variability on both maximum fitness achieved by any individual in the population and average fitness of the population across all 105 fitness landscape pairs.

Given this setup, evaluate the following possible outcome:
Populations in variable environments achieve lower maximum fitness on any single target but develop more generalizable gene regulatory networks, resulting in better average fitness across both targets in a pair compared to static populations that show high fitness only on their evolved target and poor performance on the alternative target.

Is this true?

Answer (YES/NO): NO